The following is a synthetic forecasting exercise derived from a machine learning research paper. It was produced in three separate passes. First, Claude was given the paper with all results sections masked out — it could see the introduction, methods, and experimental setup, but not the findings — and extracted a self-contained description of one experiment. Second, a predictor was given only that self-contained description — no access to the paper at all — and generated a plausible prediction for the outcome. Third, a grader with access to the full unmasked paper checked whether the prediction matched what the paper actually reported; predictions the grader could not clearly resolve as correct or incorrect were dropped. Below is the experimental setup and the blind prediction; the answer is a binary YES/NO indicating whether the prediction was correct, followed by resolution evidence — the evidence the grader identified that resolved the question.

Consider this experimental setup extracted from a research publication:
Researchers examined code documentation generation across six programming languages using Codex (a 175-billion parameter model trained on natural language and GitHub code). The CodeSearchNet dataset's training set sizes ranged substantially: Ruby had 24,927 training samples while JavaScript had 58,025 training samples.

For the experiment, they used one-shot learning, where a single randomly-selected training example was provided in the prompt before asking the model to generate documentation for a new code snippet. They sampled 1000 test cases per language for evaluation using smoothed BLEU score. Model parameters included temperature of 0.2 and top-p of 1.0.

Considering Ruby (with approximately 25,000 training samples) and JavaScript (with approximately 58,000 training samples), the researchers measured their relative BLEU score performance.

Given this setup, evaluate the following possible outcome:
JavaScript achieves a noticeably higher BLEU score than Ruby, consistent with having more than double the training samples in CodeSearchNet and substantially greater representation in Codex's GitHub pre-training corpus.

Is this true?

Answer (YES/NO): NO